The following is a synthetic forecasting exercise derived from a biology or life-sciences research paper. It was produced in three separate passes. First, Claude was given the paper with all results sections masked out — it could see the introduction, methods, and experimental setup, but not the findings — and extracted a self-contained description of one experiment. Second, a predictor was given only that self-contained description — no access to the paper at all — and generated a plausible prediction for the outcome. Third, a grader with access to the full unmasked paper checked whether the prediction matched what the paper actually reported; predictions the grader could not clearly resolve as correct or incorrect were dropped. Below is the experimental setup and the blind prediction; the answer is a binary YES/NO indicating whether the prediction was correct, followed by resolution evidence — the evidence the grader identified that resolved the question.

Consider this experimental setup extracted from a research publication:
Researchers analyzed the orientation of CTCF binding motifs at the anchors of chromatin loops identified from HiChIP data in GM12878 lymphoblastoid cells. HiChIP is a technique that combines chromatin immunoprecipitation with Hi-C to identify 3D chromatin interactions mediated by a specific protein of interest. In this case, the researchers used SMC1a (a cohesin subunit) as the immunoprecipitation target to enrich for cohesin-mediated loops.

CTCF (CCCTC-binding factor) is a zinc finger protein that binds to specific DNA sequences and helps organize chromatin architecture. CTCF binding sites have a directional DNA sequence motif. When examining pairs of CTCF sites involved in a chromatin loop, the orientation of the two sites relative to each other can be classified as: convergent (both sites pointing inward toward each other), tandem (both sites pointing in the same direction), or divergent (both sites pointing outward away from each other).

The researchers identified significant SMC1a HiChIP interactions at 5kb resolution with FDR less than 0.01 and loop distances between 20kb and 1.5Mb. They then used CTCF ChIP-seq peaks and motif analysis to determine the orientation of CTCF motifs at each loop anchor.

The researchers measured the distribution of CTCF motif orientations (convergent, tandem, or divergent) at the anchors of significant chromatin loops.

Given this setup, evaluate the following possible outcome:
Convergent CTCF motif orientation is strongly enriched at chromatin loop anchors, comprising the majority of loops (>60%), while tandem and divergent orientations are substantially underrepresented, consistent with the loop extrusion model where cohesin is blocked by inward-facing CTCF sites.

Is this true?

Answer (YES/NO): YES